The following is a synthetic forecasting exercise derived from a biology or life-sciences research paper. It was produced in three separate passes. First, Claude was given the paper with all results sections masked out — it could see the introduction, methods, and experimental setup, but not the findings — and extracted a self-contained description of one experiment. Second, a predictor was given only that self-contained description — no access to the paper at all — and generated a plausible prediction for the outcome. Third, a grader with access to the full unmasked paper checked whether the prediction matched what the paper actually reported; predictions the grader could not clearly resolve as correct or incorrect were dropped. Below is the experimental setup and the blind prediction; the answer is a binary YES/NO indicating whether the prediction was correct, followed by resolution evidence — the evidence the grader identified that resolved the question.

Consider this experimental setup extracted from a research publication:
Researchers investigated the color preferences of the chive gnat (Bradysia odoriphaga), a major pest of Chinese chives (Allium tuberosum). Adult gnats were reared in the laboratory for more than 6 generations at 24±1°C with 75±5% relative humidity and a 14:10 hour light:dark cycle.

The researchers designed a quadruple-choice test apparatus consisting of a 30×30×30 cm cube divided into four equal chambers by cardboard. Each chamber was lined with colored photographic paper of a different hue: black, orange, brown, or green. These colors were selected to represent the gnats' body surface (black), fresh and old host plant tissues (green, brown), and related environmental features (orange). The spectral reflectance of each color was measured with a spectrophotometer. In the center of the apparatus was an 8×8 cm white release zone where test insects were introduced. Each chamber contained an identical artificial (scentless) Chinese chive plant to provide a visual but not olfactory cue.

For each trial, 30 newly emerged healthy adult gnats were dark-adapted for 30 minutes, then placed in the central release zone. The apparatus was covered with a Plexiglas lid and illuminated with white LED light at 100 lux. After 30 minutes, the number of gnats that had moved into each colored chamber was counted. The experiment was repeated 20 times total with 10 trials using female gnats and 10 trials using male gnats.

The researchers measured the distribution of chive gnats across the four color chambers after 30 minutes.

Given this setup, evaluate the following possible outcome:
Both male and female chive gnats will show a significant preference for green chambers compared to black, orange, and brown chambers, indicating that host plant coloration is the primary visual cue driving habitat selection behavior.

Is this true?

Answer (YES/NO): NO